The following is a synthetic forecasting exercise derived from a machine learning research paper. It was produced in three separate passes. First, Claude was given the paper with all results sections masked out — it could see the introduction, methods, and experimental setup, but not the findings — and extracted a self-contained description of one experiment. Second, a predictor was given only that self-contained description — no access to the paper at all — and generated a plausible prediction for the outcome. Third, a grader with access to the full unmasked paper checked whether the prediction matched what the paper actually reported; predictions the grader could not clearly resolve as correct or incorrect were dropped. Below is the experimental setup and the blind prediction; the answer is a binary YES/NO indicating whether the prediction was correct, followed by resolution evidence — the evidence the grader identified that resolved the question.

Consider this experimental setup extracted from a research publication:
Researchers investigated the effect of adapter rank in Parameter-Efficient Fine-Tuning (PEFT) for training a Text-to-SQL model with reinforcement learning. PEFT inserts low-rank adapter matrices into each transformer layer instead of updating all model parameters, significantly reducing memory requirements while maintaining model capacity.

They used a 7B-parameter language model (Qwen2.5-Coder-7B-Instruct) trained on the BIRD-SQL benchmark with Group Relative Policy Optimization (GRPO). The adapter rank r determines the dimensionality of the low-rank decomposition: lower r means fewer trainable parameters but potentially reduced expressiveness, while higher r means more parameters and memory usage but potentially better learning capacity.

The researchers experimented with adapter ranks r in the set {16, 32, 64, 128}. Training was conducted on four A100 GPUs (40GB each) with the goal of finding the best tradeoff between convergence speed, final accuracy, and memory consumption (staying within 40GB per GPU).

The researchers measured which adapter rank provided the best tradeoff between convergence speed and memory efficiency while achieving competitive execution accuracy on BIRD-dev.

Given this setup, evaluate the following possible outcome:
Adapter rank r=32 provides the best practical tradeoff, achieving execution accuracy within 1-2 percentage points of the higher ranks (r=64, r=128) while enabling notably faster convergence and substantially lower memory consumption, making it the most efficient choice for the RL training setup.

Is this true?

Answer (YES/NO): NO